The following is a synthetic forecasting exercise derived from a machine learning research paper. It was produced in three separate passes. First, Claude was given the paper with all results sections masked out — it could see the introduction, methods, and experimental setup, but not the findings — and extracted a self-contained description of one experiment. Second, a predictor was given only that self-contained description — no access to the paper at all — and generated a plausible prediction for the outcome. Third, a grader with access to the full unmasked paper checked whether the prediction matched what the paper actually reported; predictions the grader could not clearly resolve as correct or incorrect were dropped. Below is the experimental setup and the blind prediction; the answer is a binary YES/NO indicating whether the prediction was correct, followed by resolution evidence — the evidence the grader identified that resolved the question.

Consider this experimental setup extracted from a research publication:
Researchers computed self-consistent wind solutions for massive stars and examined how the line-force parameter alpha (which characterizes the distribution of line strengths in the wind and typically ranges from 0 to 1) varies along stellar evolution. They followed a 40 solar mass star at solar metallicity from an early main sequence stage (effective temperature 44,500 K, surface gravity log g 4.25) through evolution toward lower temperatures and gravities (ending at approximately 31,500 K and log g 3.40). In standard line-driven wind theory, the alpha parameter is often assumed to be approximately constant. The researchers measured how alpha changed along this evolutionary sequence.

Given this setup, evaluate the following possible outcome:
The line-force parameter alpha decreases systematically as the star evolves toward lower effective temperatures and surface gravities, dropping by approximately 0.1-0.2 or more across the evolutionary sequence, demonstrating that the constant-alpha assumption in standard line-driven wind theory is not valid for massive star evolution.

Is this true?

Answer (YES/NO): NO